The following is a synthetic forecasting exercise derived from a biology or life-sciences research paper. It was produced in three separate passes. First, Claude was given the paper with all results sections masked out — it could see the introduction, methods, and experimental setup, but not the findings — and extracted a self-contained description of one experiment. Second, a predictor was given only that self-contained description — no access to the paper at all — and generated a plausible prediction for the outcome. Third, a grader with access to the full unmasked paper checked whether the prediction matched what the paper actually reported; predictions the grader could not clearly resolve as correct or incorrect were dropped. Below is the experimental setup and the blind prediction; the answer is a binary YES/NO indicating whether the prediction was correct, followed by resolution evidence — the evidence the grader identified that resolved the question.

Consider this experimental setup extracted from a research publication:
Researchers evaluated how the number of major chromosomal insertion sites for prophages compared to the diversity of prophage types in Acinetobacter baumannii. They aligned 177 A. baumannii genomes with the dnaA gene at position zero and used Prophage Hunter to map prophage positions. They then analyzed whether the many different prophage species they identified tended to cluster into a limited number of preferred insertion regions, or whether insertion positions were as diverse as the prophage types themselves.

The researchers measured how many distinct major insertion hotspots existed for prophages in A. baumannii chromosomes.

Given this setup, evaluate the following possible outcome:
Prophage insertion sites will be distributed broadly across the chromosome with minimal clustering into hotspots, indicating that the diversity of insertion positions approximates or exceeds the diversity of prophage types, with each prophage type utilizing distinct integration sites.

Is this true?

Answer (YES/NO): NO